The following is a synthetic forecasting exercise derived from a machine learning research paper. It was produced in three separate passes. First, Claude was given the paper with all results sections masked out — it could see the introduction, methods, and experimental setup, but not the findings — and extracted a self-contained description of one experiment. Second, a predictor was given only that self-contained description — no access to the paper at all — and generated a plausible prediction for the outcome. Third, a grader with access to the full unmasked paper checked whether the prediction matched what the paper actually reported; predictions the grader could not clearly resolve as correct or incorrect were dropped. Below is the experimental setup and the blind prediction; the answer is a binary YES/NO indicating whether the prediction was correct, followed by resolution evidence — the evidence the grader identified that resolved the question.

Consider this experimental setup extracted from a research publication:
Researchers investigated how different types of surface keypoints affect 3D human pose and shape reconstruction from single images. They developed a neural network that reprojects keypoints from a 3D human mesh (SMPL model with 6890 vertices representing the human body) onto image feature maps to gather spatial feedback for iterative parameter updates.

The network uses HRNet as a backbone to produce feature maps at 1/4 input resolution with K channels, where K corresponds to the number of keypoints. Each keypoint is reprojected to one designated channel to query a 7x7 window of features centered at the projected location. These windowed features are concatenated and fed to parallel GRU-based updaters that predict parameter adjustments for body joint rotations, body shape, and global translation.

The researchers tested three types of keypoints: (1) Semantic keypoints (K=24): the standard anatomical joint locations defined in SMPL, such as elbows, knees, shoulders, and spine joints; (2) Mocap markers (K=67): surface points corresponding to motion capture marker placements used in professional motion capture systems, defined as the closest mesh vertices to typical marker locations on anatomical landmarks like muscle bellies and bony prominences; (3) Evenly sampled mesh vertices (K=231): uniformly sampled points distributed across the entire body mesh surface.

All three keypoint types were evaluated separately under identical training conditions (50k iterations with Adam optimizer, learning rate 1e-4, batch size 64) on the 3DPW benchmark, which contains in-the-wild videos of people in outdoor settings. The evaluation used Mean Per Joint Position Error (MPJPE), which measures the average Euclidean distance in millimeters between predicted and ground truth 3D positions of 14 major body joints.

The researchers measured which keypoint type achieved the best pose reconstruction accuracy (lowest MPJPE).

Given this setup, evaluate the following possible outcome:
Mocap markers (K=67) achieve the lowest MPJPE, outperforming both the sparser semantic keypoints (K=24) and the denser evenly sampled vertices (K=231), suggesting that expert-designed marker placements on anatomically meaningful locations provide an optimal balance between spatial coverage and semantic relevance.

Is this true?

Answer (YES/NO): YES